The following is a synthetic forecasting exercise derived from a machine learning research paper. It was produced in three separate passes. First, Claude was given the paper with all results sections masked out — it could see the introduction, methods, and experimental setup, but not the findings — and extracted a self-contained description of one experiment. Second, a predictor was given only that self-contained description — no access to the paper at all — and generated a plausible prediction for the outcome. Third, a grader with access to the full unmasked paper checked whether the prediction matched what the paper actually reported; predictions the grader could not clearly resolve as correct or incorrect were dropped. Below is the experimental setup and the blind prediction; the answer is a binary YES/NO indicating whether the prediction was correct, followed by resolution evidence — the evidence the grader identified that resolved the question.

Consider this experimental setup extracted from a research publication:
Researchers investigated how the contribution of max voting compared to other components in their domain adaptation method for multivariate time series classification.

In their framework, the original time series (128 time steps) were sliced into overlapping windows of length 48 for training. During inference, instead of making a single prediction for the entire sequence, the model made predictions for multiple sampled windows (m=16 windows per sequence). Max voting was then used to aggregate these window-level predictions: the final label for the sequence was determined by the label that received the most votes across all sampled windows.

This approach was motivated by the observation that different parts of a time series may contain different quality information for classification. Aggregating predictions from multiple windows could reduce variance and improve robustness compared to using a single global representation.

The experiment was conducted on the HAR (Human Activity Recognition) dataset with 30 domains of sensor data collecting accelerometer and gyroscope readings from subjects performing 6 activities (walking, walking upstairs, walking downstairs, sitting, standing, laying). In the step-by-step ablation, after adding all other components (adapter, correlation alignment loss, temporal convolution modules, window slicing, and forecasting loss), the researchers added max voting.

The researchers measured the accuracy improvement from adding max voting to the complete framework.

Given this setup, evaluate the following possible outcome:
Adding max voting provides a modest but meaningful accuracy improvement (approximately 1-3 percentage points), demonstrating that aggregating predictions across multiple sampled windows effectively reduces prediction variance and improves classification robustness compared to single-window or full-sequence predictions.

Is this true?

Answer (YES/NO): YES